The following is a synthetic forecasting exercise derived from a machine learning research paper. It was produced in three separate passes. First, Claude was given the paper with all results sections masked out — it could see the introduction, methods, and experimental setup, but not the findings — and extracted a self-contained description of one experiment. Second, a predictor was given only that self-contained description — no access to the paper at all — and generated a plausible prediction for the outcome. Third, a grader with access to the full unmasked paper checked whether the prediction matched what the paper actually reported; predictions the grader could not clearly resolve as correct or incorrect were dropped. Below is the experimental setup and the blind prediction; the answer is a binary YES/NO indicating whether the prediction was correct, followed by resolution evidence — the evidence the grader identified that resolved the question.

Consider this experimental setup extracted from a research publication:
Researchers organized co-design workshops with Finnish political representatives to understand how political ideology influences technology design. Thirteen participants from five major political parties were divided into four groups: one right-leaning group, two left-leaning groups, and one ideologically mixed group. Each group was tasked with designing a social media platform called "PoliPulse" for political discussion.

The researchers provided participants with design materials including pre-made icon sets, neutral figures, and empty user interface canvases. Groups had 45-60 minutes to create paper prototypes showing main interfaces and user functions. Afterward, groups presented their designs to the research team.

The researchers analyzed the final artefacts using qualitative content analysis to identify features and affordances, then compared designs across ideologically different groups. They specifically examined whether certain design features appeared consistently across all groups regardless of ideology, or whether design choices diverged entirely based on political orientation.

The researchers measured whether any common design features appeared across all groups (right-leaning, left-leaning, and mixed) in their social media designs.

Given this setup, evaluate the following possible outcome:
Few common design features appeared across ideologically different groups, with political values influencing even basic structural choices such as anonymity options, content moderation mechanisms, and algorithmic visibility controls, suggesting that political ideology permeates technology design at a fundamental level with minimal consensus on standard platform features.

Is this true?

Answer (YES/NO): NO